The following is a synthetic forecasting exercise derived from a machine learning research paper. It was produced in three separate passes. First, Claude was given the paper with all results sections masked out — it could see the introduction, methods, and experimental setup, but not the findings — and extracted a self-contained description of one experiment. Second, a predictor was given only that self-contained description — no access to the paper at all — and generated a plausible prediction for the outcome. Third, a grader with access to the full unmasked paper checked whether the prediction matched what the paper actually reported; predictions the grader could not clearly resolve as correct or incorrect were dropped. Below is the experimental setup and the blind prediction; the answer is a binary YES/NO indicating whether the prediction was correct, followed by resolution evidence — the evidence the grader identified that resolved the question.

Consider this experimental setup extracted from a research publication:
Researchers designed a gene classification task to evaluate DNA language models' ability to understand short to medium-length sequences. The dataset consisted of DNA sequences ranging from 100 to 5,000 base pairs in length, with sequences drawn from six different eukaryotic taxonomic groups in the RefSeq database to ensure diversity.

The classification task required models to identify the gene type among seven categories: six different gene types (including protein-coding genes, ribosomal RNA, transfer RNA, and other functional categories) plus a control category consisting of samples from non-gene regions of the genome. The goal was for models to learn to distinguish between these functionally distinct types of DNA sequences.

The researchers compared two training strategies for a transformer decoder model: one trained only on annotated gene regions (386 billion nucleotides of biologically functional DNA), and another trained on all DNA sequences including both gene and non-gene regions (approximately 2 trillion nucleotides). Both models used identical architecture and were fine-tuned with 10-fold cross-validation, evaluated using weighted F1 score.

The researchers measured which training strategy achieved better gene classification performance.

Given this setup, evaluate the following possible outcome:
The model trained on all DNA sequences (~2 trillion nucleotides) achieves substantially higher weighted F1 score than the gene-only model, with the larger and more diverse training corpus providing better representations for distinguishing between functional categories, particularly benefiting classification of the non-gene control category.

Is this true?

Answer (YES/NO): NO